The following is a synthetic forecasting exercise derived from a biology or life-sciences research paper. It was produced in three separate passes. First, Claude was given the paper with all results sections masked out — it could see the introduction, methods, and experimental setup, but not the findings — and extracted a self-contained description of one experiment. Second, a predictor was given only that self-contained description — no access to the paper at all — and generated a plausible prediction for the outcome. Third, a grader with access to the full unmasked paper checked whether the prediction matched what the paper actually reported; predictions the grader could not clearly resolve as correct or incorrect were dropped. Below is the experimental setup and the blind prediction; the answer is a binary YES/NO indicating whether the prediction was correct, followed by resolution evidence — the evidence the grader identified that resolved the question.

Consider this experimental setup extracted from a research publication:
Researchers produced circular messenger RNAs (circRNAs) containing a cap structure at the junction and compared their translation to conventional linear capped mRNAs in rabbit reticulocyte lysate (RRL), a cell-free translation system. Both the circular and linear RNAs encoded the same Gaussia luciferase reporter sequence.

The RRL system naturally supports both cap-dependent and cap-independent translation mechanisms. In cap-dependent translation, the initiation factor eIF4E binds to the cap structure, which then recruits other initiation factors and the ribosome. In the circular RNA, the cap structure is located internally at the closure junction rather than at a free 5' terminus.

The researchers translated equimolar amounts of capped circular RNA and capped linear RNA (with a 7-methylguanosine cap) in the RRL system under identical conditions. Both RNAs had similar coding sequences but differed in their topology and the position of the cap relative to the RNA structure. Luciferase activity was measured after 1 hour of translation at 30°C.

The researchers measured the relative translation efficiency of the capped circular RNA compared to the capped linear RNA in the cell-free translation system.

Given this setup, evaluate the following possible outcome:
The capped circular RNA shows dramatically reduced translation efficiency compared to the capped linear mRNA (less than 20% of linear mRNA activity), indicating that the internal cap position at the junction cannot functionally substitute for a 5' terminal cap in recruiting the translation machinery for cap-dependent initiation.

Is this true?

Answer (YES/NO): NO